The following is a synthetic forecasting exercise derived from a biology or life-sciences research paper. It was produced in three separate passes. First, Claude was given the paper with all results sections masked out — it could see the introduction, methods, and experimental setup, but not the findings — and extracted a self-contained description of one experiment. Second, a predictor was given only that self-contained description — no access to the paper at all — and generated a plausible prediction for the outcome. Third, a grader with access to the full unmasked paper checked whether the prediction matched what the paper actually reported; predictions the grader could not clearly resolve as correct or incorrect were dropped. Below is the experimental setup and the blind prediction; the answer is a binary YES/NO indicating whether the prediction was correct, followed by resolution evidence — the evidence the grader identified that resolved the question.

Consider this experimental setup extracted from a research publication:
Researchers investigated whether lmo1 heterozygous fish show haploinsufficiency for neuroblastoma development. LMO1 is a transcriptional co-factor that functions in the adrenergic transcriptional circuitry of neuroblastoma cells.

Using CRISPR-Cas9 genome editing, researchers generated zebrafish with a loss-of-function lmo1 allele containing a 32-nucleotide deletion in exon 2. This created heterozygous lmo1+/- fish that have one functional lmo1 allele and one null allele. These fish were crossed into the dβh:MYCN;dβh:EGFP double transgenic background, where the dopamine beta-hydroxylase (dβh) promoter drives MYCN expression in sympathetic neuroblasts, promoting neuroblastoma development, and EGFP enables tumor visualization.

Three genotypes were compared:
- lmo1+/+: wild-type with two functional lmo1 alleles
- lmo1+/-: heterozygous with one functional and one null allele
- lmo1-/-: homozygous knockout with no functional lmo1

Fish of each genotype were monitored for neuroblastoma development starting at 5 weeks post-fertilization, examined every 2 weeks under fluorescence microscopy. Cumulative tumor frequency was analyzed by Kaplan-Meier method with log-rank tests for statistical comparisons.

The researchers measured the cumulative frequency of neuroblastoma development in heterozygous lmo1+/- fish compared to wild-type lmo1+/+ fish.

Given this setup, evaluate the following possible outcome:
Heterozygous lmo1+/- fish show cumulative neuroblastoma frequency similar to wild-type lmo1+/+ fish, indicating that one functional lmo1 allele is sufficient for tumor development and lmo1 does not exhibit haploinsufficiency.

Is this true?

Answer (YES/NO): NO